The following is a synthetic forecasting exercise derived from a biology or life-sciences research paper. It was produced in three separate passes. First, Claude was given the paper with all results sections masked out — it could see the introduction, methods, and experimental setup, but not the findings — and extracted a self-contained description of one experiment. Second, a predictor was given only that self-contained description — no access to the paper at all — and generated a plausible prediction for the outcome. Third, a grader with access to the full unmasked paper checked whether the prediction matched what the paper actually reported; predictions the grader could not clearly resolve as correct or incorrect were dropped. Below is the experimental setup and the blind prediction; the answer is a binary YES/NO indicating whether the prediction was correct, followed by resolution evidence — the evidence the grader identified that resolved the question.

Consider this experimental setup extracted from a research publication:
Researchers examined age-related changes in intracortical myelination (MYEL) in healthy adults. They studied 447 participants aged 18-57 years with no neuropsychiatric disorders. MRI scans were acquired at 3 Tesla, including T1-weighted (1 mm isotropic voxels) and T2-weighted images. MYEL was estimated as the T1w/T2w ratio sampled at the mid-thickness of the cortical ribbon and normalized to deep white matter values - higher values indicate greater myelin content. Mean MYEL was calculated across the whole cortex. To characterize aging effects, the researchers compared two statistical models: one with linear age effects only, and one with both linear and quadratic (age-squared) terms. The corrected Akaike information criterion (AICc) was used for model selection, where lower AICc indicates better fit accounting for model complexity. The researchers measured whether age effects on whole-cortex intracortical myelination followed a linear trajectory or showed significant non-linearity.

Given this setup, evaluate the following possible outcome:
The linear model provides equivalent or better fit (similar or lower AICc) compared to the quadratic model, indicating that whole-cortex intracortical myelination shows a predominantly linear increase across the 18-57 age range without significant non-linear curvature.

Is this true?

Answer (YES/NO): YES